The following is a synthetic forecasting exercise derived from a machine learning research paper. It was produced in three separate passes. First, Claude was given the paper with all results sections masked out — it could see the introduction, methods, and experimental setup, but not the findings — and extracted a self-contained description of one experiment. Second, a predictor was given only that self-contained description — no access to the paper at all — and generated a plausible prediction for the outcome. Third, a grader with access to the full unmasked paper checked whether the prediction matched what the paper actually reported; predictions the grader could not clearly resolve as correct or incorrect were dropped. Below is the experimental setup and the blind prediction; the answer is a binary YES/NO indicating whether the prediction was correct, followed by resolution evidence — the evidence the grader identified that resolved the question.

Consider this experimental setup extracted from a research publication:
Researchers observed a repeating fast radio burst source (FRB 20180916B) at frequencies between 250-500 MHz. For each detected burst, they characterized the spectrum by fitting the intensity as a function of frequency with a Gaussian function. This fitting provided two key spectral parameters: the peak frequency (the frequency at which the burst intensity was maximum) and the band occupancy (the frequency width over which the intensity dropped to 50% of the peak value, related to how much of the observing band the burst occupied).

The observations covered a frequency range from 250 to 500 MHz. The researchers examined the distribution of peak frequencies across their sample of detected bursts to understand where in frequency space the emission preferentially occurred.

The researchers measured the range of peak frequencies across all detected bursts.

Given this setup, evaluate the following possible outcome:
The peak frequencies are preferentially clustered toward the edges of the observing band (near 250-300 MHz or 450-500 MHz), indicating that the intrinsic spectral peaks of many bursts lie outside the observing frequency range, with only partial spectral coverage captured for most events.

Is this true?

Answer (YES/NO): NO